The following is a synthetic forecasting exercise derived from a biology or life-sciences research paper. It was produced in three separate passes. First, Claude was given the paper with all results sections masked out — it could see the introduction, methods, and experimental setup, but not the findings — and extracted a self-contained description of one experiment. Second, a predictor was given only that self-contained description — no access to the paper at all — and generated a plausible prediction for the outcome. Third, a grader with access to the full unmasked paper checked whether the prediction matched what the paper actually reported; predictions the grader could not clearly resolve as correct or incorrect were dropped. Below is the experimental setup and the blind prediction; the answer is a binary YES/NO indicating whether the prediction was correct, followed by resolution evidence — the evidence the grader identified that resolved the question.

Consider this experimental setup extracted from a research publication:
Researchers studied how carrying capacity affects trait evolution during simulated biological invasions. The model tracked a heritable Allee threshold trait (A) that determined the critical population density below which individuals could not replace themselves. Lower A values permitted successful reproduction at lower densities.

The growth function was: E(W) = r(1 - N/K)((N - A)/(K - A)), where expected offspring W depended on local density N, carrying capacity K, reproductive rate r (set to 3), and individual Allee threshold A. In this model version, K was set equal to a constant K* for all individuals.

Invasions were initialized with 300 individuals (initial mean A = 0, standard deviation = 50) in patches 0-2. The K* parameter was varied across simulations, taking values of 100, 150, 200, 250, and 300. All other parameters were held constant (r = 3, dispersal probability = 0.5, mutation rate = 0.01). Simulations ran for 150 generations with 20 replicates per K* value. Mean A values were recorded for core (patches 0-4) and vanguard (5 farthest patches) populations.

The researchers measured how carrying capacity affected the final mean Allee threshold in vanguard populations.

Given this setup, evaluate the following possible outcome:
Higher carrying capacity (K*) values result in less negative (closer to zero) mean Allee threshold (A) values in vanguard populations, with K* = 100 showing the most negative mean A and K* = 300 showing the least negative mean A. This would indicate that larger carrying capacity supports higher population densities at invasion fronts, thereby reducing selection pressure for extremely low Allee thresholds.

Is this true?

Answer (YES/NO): NO